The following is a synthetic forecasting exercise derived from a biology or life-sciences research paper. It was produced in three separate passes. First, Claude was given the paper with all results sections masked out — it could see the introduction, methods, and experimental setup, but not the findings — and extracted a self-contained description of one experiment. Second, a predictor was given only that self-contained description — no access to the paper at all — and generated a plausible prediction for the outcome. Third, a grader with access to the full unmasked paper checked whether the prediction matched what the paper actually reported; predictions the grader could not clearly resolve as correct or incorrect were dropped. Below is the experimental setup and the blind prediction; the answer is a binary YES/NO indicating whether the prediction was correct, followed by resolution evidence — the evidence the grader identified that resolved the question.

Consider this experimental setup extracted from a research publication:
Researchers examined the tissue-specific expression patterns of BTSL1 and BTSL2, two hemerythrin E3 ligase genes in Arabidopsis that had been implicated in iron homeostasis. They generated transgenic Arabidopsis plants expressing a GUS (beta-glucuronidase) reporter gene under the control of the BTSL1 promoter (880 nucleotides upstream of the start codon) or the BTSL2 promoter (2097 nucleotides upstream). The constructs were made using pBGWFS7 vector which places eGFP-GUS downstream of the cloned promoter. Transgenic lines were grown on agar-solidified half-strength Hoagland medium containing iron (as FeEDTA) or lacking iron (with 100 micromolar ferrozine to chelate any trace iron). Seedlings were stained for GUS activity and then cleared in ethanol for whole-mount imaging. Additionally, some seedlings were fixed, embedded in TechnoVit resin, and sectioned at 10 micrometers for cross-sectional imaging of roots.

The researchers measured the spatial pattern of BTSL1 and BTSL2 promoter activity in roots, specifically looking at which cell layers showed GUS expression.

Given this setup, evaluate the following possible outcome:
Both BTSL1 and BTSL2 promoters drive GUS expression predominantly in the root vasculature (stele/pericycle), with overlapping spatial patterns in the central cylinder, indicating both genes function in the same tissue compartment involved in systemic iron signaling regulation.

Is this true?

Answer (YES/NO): NO